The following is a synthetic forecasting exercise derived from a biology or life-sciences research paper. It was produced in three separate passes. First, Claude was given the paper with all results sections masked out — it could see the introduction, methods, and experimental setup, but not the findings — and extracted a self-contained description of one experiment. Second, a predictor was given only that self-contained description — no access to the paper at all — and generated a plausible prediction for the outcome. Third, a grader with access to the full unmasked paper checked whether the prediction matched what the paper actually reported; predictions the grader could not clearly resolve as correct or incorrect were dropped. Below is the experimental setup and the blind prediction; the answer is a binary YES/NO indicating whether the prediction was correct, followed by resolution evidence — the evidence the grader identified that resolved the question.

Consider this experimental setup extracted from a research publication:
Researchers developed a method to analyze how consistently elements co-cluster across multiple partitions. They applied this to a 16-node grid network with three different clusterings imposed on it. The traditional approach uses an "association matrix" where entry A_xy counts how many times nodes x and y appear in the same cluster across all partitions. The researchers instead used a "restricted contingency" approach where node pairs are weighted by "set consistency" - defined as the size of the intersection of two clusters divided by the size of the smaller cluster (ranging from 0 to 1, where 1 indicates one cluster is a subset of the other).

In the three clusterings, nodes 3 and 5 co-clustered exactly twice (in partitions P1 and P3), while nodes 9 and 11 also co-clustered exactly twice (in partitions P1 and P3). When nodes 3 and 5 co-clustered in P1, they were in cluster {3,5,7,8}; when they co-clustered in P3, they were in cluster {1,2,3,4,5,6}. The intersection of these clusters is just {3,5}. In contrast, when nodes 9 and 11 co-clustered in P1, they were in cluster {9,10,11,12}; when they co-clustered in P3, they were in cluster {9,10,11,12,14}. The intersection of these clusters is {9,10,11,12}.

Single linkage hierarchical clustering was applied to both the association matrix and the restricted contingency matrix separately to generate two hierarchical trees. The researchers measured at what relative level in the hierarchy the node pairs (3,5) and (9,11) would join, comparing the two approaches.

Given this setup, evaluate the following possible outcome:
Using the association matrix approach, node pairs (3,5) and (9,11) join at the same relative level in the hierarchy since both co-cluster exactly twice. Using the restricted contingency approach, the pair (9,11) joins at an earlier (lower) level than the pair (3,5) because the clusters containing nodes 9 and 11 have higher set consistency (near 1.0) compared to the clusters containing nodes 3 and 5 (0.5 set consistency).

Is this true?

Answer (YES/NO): NO